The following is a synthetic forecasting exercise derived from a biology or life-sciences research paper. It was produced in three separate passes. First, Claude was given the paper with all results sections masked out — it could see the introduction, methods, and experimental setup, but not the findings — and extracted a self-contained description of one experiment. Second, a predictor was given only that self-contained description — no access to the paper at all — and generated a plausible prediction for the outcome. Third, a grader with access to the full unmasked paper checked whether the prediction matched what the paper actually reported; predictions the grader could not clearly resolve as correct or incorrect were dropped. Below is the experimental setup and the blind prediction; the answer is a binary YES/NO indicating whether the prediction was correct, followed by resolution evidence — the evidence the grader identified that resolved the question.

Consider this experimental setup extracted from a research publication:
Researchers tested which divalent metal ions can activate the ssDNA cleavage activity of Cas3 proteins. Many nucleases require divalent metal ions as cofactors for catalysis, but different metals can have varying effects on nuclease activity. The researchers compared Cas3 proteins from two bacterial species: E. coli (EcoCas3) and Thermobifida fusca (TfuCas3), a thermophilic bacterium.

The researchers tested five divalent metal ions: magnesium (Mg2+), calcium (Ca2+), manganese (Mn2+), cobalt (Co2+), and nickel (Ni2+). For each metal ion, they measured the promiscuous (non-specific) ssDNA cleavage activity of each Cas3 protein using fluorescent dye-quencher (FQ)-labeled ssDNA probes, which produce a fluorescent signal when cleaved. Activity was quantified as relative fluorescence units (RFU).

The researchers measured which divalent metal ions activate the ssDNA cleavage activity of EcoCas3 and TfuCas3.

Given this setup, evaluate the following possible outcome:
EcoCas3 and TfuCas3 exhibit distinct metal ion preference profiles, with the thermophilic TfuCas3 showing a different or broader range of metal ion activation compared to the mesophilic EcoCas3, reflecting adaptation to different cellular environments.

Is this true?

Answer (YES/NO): YES